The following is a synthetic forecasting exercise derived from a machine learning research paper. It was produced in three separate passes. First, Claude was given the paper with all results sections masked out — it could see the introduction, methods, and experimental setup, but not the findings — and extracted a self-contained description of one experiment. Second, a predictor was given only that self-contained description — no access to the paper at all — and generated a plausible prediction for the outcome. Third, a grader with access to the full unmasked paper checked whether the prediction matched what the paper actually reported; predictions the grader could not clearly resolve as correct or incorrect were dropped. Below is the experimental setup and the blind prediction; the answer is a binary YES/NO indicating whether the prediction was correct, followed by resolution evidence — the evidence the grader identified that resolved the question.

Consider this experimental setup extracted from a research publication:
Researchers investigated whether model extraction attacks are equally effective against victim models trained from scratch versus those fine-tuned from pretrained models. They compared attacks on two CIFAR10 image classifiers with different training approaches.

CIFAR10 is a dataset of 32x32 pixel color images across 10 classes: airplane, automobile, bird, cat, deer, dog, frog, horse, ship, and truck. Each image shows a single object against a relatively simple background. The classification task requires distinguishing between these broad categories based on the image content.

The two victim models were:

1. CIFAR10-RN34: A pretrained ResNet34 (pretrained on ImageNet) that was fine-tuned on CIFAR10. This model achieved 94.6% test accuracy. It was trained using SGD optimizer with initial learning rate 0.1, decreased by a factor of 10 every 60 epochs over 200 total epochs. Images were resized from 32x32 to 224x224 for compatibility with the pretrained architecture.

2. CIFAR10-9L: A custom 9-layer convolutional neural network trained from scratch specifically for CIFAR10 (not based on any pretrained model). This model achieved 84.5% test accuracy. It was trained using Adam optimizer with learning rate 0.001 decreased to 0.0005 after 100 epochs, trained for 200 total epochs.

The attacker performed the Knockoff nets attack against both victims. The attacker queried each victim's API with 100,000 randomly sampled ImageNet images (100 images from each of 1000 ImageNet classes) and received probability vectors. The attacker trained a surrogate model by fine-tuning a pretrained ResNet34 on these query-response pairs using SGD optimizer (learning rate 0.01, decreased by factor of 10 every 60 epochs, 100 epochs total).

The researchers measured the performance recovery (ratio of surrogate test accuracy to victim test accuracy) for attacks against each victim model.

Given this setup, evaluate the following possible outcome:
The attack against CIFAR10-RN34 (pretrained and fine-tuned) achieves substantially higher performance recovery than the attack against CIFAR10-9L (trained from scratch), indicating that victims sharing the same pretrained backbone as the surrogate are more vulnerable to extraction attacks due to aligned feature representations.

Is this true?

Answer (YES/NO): YES